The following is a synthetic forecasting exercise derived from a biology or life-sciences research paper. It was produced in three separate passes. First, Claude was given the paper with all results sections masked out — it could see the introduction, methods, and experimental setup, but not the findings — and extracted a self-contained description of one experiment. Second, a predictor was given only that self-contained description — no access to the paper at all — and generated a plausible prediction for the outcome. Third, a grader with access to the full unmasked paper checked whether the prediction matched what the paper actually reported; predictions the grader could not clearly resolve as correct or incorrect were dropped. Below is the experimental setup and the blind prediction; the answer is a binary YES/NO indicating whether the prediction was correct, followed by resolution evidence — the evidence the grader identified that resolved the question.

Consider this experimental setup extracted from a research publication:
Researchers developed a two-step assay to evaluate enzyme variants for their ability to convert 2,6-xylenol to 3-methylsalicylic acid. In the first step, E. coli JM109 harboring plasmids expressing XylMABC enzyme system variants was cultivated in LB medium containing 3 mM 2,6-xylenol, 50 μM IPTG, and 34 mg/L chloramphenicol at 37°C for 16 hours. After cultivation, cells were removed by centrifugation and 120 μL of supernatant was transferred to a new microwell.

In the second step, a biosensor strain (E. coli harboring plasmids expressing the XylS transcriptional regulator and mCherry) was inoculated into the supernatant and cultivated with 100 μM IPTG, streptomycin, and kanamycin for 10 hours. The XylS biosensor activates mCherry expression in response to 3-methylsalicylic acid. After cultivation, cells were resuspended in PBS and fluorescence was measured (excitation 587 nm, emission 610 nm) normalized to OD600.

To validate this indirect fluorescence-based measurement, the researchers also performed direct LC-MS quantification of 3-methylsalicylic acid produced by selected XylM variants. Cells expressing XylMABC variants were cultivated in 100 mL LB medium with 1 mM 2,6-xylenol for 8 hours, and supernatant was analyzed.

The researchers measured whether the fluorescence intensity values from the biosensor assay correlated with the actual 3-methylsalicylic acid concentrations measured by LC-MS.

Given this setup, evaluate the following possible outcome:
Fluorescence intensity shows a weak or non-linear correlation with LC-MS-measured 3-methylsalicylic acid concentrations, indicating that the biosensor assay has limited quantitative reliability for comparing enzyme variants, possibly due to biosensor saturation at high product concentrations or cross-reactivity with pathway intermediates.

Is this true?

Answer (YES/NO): NO